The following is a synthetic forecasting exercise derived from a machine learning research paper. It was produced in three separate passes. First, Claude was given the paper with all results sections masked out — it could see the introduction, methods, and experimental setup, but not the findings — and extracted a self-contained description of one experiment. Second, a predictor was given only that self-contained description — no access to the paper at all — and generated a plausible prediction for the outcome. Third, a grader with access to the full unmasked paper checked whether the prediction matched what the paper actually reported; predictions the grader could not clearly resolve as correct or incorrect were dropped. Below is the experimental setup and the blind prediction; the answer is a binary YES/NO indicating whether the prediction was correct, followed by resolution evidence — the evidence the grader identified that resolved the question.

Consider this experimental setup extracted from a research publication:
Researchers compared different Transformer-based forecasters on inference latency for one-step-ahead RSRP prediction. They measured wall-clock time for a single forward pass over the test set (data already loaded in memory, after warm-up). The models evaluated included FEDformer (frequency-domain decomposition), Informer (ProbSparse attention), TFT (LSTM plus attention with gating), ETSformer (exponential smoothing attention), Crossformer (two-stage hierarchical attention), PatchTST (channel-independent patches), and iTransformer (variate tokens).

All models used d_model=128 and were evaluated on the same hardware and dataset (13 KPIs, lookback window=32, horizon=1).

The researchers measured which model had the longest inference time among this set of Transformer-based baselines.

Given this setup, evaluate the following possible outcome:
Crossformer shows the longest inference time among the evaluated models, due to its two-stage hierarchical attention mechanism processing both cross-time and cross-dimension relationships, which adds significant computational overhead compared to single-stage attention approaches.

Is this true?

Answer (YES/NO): YES